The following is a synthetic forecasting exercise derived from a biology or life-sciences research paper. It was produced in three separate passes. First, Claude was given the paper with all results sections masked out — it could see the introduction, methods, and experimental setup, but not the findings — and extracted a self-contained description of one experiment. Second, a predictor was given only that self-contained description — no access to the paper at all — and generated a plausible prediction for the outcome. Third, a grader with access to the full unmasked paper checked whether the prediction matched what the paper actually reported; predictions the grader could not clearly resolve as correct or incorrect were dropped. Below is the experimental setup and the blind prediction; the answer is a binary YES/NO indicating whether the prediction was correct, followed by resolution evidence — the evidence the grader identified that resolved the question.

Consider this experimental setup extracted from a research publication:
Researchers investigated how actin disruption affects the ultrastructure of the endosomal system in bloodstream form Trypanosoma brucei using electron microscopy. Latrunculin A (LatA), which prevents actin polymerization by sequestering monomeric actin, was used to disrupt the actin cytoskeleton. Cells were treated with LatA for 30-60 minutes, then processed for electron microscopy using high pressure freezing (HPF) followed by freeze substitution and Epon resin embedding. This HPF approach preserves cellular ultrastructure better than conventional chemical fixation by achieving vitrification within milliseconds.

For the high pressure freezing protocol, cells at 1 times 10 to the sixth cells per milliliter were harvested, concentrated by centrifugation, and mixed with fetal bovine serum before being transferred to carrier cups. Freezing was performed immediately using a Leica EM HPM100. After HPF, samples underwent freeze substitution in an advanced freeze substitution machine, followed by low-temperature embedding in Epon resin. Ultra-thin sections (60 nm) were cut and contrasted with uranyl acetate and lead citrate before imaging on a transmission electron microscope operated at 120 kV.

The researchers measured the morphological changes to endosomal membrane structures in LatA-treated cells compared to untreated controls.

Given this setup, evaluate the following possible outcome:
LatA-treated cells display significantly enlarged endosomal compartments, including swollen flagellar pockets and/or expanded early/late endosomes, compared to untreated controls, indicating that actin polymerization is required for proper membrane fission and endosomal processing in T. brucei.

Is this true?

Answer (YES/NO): YES